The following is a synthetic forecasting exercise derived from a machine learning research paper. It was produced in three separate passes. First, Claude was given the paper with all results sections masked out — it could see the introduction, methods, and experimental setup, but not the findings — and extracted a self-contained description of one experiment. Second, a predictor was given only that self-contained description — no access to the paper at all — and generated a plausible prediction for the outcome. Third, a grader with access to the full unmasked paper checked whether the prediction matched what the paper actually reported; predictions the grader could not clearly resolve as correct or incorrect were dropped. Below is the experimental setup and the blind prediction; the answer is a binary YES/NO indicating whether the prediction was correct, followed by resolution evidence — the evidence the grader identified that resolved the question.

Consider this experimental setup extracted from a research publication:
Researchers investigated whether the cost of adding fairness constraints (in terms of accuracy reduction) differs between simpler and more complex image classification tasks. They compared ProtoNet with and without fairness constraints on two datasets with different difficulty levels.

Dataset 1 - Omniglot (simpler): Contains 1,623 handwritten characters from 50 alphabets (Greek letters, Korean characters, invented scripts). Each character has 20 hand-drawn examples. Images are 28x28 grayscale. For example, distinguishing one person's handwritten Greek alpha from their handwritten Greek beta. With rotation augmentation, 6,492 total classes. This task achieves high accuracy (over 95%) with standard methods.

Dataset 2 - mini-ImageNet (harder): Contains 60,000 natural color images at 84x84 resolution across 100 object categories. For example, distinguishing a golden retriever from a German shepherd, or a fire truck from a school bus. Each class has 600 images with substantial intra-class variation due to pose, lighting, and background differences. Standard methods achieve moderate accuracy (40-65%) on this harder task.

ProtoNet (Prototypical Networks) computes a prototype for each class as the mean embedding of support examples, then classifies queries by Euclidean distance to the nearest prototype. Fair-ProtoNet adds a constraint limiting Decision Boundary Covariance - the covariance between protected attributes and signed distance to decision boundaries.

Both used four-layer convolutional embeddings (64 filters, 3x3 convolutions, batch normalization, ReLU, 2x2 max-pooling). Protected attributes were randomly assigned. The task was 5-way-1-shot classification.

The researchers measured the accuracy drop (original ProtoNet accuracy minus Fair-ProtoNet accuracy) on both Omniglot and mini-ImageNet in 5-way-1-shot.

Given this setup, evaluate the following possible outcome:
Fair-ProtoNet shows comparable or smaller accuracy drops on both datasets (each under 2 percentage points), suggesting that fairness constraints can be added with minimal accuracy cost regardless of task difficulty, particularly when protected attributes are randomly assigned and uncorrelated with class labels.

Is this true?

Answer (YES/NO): NO